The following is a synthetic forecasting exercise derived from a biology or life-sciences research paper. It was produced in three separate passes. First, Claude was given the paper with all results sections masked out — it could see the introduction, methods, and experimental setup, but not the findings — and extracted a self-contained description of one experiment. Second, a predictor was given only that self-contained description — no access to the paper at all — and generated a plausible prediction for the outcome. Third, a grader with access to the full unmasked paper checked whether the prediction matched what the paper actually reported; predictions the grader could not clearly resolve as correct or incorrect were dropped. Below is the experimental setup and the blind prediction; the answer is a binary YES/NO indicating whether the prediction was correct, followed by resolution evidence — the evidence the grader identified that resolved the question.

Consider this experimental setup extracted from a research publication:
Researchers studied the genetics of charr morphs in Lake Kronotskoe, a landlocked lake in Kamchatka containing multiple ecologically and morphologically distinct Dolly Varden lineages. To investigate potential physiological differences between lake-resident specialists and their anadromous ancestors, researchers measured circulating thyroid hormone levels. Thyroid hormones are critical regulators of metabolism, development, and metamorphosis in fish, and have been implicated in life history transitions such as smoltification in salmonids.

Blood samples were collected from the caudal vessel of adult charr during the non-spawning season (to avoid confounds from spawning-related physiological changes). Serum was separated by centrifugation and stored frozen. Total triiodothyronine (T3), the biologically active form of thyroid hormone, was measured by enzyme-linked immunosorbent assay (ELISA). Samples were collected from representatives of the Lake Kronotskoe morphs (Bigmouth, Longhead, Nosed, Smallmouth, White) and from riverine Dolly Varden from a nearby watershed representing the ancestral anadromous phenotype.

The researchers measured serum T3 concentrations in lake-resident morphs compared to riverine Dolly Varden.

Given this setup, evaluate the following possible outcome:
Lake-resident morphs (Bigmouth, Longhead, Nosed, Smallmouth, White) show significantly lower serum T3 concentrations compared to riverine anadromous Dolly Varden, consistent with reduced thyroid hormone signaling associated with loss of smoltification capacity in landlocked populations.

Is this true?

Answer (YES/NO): NO